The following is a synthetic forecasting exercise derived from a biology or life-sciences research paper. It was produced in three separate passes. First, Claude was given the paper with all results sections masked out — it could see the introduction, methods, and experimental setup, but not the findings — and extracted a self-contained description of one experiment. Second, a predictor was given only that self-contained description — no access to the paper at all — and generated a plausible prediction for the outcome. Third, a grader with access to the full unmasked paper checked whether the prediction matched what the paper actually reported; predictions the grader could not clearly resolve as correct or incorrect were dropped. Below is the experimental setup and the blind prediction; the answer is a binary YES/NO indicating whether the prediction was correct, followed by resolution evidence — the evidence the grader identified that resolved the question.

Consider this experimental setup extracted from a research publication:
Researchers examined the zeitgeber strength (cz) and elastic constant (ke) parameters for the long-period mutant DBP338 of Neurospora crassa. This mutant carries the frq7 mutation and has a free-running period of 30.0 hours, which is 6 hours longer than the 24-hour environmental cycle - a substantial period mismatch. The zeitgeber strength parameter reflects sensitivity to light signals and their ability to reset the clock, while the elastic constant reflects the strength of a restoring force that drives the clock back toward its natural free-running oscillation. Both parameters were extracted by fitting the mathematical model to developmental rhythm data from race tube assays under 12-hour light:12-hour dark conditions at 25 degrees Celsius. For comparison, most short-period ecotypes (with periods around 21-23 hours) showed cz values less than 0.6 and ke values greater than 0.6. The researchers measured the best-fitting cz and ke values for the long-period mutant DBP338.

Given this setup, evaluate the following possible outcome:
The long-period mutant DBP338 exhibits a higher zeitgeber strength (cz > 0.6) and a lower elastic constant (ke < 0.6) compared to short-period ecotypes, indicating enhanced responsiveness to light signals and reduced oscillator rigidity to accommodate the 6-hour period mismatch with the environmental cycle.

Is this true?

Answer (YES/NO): NO